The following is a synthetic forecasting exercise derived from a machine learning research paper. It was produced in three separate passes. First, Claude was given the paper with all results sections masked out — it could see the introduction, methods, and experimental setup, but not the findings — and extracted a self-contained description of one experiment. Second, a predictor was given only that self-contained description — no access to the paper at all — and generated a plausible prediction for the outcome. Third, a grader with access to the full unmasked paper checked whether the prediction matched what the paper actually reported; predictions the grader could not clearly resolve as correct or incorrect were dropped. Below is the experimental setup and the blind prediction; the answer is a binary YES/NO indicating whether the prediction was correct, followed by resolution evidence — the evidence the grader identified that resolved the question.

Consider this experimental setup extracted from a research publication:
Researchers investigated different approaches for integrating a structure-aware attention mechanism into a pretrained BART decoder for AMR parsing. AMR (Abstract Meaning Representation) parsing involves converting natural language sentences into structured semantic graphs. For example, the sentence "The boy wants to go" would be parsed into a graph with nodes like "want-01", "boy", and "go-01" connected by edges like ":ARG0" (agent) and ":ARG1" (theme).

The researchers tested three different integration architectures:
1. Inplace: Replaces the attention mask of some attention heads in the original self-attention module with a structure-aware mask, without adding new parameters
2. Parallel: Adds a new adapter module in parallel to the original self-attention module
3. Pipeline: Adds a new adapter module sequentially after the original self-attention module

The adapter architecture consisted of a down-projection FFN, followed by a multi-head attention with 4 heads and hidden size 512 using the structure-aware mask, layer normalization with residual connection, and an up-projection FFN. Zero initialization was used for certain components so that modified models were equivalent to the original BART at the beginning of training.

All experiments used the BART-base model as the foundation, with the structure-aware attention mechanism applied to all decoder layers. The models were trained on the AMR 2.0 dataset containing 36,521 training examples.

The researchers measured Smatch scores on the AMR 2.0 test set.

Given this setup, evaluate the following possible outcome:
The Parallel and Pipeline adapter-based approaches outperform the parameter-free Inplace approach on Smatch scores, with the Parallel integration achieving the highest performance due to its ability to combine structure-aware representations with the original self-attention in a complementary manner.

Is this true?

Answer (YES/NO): YES